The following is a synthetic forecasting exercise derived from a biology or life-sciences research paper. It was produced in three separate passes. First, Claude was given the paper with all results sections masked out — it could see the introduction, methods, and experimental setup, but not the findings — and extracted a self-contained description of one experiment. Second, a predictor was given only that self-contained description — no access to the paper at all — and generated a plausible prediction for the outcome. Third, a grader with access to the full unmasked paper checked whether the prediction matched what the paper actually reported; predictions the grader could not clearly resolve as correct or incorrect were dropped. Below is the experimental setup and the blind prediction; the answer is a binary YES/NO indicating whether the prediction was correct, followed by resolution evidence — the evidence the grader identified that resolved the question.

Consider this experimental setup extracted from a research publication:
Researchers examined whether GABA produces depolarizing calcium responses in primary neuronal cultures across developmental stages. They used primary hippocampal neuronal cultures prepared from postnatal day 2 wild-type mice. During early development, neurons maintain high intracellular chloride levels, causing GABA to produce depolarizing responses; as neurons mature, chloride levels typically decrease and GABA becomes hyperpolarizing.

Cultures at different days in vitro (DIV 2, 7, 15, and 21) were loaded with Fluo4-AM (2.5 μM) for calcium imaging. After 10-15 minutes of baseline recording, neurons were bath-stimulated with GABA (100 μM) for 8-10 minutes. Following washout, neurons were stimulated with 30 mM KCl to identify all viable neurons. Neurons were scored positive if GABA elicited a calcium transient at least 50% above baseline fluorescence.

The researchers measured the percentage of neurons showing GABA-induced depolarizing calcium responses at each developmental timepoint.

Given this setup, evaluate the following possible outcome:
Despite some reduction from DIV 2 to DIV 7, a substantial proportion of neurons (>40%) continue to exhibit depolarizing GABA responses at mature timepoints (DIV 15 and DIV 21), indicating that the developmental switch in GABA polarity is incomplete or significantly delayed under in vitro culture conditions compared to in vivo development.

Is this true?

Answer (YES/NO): NO